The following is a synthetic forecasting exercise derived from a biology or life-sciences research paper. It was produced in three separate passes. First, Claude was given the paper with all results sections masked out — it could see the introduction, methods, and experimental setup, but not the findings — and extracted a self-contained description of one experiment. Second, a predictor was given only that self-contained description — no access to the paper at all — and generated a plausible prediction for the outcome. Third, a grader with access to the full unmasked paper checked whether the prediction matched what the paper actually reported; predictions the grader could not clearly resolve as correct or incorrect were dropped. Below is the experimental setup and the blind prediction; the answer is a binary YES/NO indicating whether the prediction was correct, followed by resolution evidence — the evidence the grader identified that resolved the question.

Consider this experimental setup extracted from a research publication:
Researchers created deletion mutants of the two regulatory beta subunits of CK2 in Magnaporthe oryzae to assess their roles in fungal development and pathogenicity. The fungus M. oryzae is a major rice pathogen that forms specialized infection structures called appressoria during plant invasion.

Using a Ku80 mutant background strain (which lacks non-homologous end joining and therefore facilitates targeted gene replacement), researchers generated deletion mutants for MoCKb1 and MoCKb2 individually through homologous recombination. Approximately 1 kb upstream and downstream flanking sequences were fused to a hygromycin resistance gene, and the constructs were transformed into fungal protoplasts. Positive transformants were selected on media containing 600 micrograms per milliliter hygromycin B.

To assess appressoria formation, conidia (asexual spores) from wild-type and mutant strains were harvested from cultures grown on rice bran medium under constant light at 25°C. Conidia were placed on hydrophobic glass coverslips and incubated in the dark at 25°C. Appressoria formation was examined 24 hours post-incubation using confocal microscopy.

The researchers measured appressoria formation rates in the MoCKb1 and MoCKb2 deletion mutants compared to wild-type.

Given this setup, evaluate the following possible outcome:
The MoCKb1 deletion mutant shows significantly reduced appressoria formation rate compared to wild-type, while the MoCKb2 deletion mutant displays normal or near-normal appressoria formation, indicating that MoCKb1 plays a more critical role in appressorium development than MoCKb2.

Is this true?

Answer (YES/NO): NO